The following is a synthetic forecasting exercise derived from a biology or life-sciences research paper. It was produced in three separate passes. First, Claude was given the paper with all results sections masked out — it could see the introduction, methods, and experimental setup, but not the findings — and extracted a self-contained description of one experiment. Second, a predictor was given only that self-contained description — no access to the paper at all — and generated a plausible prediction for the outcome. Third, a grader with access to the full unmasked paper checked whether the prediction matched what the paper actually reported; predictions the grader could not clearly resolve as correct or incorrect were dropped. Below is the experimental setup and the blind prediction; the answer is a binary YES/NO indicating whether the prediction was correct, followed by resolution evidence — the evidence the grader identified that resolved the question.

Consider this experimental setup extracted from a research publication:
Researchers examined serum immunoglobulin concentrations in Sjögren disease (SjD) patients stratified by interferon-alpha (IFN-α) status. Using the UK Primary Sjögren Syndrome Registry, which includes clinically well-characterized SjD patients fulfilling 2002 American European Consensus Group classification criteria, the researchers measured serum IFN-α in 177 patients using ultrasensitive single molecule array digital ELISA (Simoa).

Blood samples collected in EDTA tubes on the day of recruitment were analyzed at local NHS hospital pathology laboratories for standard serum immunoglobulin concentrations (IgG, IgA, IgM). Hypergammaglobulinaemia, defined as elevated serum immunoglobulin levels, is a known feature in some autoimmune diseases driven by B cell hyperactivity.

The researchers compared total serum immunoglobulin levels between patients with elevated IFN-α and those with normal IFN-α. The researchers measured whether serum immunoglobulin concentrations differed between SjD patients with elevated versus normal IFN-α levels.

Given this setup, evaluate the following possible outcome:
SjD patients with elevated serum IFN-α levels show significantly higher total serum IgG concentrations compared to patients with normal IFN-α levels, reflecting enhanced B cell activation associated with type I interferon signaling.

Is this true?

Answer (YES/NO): YES